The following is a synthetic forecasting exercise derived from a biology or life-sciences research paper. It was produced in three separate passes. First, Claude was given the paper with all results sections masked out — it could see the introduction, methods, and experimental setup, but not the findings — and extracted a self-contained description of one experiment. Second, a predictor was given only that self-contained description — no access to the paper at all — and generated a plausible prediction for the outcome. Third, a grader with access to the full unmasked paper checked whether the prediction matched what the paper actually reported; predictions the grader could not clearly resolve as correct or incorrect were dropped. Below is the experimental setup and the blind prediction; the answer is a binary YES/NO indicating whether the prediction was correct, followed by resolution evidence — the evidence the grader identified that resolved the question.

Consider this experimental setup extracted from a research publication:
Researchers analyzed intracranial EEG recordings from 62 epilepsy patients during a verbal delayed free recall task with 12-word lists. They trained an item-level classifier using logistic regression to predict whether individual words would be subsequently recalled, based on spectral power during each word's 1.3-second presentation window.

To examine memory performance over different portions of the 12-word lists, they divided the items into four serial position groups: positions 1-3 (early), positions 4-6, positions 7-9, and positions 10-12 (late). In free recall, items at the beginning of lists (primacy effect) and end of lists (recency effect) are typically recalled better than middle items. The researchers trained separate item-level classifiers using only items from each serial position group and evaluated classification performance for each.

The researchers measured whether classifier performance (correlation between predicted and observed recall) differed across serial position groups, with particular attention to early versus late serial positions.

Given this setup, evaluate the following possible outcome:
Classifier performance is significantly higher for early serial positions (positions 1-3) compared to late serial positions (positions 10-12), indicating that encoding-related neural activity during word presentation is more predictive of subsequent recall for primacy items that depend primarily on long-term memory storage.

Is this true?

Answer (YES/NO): NO